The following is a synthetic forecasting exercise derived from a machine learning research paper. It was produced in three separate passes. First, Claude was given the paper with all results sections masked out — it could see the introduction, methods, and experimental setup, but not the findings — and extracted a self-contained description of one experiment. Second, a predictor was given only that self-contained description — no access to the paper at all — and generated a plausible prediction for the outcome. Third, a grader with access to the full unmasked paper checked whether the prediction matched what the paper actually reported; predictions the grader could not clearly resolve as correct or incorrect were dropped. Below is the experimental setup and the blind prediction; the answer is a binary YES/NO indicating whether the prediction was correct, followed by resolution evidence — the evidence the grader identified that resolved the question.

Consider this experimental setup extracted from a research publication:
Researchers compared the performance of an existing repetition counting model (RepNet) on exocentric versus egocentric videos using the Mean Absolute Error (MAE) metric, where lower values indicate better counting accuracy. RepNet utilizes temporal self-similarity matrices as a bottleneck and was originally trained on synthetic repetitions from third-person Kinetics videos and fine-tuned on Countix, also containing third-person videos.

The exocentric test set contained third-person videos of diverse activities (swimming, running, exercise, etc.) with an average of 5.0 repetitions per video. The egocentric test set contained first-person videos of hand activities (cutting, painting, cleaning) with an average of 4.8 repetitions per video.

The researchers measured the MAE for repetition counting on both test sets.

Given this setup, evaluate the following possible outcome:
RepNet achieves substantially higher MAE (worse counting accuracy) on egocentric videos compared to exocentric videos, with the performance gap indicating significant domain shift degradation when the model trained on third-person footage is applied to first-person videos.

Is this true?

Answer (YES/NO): NO